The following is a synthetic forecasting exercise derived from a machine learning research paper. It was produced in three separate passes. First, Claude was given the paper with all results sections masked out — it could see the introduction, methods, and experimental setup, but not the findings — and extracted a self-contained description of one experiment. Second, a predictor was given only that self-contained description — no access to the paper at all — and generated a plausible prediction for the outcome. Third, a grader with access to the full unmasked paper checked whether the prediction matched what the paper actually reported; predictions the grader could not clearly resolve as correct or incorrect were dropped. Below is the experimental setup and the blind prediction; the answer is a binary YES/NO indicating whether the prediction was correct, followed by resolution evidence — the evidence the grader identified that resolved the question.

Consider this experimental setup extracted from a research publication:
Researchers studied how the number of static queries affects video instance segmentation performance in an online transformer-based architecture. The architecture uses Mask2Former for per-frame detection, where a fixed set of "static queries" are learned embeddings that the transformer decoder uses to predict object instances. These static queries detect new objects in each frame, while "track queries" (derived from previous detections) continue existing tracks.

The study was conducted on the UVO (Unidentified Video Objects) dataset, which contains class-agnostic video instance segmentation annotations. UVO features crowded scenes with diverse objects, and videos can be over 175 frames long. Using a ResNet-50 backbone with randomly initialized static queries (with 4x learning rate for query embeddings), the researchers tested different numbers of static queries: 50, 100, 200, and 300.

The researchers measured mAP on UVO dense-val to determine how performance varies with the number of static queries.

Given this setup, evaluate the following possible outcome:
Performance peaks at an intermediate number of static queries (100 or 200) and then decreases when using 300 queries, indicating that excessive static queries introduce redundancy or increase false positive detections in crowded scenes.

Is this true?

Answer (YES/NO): NO